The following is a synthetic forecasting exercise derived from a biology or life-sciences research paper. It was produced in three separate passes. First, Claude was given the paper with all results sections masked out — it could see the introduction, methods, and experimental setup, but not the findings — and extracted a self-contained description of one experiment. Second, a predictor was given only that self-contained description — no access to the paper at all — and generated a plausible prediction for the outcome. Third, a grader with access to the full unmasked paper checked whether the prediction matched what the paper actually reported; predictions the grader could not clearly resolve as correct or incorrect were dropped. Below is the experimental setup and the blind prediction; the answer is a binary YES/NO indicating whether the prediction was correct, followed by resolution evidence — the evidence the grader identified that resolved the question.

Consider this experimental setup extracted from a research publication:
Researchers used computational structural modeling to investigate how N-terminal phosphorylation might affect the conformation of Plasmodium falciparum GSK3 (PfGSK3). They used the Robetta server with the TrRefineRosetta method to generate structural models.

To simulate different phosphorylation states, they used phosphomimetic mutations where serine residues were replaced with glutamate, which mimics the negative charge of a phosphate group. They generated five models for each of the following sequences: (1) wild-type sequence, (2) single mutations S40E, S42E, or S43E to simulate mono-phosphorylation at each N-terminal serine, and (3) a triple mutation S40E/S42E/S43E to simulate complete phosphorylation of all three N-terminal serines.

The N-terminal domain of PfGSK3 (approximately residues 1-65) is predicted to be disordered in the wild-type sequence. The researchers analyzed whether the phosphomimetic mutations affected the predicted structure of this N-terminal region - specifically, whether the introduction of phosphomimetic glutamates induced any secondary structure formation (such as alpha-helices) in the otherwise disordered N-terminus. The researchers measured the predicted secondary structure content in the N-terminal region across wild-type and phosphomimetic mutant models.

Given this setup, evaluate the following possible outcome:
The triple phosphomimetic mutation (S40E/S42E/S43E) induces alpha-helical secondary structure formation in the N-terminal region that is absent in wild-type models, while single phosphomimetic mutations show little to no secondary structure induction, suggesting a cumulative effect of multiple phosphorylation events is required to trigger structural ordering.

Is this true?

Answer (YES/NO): NO